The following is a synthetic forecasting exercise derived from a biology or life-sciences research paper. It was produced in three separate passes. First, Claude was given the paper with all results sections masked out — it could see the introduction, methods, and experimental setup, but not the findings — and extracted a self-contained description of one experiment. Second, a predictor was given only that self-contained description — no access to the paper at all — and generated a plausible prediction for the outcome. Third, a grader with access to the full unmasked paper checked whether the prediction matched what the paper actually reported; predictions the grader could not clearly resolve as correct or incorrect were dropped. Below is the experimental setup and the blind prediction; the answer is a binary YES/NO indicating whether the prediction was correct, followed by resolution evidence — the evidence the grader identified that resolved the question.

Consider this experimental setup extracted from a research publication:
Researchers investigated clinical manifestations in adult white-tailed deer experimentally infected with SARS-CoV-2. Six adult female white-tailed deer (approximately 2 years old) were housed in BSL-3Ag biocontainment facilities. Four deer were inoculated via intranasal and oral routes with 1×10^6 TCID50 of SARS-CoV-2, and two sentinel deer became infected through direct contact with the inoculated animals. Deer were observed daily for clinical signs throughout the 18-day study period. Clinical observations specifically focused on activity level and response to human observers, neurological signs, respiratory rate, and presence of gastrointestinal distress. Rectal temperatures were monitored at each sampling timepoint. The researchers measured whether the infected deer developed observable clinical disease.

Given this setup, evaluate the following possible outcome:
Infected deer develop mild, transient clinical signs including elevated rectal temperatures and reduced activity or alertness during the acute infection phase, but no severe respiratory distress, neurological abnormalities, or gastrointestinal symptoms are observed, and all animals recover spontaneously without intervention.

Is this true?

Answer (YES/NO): NO